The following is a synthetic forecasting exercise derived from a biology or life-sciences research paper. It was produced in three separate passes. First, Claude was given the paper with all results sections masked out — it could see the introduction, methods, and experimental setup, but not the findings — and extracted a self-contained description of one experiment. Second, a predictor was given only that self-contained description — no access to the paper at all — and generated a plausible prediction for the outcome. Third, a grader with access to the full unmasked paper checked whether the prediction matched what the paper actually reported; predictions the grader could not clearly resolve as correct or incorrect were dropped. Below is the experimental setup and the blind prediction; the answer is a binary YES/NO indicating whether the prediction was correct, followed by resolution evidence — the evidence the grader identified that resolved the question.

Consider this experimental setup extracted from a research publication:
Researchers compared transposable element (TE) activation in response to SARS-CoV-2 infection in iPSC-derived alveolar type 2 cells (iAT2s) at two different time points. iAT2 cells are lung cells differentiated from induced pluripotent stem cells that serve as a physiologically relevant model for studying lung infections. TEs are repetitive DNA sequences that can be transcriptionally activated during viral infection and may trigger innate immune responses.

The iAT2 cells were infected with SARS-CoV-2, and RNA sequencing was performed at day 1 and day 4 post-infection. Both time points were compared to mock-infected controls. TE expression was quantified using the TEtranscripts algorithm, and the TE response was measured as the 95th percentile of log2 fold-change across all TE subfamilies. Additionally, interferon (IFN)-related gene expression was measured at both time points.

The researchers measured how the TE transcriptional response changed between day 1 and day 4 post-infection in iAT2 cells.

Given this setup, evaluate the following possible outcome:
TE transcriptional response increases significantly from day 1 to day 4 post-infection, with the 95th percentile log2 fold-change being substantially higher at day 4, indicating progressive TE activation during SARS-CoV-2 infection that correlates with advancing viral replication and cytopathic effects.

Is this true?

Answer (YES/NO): NO